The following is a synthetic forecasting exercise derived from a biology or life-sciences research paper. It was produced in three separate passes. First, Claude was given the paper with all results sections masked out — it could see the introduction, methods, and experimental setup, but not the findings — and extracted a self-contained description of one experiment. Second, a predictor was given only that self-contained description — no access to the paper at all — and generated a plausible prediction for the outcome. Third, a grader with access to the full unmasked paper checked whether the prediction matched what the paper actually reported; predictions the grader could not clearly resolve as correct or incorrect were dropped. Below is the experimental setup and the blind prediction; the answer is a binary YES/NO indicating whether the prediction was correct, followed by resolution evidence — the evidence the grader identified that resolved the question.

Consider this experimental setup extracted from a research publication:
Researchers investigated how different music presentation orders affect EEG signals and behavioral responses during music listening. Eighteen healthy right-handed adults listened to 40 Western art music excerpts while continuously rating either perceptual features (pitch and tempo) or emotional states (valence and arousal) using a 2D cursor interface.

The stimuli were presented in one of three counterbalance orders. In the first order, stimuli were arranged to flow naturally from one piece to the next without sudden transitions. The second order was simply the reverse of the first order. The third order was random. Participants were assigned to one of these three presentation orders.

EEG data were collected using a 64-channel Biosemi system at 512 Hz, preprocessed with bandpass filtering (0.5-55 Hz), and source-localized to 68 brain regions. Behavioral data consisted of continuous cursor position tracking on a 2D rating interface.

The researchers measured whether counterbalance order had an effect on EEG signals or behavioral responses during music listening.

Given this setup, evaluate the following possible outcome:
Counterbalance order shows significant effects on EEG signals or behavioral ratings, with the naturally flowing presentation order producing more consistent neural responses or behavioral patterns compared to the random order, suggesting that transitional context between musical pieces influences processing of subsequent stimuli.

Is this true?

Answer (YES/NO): NO